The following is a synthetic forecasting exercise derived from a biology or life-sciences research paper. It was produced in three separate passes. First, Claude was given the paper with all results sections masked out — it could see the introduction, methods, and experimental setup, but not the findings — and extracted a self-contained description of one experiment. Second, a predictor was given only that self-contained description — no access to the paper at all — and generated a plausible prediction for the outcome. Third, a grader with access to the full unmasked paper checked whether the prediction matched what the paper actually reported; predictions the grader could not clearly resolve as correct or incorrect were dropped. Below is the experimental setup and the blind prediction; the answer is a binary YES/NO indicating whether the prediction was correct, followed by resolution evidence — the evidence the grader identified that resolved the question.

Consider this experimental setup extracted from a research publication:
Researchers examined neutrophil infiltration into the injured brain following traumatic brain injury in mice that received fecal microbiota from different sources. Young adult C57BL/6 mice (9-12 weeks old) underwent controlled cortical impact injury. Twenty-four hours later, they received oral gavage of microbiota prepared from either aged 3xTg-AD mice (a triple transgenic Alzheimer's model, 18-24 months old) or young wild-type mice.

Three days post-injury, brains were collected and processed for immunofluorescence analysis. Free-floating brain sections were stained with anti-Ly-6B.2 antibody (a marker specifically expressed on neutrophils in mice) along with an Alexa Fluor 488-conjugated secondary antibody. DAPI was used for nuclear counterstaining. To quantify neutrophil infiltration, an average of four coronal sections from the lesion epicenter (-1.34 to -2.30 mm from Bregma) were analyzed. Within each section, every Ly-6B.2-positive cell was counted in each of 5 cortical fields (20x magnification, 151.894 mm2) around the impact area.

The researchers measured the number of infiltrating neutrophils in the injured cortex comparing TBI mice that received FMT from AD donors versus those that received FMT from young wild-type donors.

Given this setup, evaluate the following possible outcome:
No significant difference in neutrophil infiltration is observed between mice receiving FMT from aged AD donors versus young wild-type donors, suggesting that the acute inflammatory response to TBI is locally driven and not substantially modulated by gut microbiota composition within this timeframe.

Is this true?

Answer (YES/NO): YES